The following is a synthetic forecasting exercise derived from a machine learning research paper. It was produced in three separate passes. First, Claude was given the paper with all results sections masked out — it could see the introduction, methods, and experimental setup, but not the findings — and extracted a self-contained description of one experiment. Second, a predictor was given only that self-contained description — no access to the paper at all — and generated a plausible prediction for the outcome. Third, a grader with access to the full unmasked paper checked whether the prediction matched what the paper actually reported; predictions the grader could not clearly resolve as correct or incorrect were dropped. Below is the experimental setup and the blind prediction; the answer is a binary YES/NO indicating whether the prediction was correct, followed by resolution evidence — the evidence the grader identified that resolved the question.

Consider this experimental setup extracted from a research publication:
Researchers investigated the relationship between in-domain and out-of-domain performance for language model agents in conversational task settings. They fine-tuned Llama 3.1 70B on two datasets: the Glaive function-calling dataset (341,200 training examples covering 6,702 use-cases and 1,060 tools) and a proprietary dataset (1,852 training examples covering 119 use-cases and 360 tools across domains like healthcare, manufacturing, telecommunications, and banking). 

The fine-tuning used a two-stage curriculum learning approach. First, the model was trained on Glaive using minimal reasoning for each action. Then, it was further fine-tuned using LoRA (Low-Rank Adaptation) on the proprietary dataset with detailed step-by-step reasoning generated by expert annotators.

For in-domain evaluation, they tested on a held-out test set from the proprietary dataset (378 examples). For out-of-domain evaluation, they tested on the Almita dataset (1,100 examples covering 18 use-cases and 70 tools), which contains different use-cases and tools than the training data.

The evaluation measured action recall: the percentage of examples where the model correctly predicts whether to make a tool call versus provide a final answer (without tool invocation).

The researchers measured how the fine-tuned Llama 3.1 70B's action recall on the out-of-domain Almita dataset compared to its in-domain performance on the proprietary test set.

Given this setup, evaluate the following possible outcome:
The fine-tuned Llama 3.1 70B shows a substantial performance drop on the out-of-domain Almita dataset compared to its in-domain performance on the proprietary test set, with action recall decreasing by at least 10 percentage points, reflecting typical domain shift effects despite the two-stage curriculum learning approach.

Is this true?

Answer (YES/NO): NO